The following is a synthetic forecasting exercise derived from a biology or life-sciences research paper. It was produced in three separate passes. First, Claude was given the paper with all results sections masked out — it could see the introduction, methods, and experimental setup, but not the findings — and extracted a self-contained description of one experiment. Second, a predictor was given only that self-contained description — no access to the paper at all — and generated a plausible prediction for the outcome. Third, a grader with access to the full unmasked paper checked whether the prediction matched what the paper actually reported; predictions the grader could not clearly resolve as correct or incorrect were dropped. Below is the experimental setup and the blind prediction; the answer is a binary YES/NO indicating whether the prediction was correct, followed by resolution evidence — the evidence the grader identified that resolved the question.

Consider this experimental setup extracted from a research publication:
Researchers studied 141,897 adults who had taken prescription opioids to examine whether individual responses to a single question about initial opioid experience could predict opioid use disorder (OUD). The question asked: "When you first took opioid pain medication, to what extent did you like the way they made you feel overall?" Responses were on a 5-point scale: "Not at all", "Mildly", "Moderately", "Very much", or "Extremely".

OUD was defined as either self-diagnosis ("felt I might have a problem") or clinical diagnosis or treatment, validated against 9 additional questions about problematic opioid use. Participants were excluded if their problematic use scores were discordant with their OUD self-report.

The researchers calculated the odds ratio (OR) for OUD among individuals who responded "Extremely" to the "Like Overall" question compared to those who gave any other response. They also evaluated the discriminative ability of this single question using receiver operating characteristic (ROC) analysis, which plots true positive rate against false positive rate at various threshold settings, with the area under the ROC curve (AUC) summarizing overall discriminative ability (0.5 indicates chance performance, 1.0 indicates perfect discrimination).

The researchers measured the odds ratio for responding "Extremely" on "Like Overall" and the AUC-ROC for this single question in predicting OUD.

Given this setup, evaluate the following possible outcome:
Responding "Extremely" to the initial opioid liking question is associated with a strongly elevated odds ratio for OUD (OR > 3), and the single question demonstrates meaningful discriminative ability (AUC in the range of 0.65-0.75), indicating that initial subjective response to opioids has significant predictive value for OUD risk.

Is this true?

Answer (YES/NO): NO